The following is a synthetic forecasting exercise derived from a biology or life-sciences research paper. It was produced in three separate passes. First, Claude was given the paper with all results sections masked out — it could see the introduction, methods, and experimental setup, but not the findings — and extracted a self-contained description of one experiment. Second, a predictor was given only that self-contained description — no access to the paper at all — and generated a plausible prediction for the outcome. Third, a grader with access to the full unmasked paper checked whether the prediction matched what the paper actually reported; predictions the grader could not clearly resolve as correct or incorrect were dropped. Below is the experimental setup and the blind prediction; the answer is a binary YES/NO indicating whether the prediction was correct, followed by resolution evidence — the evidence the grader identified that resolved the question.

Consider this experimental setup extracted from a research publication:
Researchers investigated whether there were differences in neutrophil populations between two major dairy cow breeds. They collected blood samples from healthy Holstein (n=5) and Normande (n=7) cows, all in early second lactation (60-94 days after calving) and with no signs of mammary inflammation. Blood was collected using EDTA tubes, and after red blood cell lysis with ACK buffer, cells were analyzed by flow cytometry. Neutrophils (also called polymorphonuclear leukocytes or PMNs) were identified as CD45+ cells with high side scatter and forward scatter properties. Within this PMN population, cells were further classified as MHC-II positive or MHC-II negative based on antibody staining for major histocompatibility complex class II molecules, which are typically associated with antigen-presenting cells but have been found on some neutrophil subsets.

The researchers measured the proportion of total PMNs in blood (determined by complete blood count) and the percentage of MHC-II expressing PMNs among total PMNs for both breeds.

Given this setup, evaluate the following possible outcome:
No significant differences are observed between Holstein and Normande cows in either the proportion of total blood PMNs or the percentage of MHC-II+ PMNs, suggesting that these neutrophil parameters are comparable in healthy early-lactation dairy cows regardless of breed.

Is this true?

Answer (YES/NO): YES